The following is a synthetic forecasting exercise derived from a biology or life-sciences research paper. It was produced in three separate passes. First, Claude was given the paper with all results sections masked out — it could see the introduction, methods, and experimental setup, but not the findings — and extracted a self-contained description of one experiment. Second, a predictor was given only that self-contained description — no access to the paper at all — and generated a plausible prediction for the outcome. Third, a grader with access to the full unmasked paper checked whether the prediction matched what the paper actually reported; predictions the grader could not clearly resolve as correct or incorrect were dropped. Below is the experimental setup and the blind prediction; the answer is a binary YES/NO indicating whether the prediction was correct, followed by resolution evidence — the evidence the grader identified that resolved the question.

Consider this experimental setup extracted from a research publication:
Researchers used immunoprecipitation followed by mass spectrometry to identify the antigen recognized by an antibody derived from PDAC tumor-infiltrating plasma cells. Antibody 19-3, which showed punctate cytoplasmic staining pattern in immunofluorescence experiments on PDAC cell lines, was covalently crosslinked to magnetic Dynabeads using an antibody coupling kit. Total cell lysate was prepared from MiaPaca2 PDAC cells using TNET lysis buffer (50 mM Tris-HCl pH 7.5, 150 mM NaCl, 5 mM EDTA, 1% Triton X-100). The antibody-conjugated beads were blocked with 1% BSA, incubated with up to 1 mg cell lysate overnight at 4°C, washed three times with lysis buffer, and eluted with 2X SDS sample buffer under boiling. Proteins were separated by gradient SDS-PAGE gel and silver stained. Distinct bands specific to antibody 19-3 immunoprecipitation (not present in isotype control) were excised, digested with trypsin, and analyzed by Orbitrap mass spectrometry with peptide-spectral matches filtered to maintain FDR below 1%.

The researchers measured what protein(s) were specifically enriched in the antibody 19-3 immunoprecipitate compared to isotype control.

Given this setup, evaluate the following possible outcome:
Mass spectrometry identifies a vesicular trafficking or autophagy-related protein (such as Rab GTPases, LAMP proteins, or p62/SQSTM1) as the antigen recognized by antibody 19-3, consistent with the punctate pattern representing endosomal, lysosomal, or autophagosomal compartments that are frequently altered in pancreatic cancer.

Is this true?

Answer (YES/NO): NO